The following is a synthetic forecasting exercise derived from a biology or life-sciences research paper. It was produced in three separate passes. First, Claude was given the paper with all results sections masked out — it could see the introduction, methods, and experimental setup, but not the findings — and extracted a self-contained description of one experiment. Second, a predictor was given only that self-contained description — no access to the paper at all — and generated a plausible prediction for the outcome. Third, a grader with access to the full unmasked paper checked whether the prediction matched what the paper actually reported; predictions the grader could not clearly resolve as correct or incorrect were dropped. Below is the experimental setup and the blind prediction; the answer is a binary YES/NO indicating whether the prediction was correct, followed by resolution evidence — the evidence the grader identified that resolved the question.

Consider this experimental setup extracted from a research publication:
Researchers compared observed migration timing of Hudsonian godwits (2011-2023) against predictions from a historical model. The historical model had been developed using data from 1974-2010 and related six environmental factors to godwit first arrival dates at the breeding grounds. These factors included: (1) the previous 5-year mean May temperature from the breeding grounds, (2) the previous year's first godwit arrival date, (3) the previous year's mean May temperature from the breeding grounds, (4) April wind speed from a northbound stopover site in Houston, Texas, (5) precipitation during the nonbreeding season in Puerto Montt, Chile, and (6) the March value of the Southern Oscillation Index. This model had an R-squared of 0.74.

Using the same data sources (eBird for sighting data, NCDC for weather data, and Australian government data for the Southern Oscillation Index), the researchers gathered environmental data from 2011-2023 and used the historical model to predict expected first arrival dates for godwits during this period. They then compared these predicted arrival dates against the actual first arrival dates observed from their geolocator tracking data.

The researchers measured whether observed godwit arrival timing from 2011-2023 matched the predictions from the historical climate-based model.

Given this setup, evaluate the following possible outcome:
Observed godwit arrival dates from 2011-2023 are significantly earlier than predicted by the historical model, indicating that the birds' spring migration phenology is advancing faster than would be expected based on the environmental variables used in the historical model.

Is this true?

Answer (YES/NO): NO